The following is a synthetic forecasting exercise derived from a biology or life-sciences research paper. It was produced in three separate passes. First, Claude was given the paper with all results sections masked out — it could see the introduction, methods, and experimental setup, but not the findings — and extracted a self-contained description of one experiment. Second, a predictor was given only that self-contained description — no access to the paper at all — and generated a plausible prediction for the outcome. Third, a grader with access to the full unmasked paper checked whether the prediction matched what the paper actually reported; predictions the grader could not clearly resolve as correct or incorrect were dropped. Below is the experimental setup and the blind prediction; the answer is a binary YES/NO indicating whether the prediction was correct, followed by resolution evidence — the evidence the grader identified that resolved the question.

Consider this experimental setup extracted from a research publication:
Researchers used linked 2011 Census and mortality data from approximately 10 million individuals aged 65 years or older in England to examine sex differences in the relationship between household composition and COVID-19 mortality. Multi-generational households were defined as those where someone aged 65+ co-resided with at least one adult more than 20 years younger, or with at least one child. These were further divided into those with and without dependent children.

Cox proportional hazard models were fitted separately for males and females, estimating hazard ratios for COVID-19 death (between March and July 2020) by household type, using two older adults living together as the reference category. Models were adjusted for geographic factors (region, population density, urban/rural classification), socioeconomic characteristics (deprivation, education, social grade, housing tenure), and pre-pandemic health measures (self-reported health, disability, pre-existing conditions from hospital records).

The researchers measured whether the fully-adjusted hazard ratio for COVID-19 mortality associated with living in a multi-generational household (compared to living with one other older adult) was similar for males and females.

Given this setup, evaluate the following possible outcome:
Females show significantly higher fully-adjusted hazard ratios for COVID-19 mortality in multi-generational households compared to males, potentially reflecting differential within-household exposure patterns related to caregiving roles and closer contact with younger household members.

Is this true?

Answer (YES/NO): YES